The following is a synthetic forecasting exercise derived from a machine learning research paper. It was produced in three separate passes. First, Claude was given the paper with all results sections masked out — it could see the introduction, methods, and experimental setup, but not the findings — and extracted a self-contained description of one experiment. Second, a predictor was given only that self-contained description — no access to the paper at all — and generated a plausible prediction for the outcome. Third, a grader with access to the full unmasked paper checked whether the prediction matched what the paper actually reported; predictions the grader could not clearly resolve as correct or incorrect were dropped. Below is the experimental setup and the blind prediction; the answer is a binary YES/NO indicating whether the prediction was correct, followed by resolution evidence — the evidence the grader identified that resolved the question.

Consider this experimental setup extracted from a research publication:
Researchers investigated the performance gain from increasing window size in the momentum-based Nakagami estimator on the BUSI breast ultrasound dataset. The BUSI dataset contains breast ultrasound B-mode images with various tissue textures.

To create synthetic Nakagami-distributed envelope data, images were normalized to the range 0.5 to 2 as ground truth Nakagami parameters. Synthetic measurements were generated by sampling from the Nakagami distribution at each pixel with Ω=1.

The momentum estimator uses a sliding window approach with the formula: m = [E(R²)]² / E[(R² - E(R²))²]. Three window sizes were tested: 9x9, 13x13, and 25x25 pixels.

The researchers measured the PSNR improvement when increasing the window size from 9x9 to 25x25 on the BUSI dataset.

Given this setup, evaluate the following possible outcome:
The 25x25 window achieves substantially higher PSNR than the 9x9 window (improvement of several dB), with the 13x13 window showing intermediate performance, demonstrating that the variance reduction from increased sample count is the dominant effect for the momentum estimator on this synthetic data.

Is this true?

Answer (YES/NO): YES